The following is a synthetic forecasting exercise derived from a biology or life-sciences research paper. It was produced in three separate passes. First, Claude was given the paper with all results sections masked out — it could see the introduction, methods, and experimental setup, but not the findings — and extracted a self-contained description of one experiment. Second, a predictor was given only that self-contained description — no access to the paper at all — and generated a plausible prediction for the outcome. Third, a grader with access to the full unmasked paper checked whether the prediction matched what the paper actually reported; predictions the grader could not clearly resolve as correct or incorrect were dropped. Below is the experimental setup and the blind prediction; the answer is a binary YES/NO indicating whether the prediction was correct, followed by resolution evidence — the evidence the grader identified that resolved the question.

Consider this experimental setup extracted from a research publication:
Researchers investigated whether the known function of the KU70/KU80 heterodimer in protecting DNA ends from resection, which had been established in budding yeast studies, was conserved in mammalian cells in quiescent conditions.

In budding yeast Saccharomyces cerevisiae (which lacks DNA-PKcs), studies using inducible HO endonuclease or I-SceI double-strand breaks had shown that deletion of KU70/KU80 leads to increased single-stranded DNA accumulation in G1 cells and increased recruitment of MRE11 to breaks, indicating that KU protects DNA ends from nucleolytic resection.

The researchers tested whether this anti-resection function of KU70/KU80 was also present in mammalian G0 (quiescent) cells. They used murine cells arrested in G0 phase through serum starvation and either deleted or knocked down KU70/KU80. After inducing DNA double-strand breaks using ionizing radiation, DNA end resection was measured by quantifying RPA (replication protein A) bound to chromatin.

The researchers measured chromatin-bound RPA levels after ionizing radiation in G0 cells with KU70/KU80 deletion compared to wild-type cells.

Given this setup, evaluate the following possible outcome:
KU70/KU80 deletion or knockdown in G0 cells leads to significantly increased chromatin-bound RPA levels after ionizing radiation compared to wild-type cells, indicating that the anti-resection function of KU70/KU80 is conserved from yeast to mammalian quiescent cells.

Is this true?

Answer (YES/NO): NO